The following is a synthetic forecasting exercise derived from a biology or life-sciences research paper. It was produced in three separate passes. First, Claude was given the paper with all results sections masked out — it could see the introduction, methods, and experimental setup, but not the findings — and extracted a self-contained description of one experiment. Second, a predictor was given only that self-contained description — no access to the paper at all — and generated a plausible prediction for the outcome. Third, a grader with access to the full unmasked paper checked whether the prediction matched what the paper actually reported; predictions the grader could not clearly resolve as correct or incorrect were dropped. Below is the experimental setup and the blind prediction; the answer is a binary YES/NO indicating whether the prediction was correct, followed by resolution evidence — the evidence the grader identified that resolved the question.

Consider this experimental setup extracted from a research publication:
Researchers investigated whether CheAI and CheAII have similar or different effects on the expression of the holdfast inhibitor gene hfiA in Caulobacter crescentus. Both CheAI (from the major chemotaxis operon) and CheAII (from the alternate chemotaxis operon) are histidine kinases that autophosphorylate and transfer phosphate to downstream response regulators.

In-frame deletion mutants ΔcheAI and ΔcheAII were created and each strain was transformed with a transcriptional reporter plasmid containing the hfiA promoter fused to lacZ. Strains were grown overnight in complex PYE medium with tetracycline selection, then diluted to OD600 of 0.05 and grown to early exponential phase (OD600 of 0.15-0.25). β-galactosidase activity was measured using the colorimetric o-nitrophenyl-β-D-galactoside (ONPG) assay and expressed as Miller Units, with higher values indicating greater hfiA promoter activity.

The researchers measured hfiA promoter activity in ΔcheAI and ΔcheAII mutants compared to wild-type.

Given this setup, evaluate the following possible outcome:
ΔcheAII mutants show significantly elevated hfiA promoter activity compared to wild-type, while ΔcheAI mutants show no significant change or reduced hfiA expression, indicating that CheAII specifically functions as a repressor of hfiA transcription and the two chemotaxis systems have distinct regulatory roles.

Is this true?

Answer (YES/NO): NO